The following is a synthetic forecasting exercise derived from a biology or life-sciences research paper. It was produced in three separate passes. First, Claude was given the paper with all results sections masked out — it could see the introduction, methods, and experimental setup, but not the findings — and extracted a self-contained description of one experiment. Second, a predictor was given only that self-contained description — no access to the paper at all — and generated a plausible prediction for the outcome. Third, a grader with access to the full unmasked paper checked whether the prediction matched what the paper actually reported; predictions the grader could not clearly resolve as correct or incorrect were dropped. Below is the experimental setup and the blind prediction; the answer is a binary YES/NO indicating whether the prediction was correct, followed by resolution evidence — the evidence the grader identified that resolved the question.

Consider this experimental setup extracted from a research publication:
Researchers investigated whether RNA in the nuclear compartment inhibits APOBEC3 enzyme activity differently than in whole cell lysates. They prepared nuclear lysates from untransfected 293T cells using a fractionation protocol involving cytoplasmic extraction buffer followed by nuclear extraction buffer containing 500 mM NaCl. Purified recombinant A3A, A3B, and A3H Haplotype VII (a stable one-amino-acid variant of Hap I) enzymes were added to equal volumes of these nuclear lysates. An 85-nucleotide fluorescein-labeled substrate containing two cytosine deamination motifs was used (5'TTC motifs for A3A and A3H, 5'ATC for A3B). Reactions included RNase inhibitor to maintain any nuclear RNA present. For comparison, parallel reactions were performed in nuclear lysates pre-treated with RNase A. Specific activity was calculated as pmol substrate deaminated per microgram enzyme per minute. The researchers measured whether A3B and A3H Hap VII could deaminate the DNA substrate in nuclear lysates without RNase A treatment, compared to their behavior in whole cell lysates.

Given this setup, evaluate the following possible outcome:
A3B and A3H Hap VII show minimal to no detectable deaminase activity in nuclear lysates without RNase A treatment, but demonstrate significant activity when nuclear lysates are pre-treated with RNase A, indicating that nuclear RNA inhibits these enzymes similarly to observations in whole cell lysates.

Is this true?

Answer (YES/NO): NO